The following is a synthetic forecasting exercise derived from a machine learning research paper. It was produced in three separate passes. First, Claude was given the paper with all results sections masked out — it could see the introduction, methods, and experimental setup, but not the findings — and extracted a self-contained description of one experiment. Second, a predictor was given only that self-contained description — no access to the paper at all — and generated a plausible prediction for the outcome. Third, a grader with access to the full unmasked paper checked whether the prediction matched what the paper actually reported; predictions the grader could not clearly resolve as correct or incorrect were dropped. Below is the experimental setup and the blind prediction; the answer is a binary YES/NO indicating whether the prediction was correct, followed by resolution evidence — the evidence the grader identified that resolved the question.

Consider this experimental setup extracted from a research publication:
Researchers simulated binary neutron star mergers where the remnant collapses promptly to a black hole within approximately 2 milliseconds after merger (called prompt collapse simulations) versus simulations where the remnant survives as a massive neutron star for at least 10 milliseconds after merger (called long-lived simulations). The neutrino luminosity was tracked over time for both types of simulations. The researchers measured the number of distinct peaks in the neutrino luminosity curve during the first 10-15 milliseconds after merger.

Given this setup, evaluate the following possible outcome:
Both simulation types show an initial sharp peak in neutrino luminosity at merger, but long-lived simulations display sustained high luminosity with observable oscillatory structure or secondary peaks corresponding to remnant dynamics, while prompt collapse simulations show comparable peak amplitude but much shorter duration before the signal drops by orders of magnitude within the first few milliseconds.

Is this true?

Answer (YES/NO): NO